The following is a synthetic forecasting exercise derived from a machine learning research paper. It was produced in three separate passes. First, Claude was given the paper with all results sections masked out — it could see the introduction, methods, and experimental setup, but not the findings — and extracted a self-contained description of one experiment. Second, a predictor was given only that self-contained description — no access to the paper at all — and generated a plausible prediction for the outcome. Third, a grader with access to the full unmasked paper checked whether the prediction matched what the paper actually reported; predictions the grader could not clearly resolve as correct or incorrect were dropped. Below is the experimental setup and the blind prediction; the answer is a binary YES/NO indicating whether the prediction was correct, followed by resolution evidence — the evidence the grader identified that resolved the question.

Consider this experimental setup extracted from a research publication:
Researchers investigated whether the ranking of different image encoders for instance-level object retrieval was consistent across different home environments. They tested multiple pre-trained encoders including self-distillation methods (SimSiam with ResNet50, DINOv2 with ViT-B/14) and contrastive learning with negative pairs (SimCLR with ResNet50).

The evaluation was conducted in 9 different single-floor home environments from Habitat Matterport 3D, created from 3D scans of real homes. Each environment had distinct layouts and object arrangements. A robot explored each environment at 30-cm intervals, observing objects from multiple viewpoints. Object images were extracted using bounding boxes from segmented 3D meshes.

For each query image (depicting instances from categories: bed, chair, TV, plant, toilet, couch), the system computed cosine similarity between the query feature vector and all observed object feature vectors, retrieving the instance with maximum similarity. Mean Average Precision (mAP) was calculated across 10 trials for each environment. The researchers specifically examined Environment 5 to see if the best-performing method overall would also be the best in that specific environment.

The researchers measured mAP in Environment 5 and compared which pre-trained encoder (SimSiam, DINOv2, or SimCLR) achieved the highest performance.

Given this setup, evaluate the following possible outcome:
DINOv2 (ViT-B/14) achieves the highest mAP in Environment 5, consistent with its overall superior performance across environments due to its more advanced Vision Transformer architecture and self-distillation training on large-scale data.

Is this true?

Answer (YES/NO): NO